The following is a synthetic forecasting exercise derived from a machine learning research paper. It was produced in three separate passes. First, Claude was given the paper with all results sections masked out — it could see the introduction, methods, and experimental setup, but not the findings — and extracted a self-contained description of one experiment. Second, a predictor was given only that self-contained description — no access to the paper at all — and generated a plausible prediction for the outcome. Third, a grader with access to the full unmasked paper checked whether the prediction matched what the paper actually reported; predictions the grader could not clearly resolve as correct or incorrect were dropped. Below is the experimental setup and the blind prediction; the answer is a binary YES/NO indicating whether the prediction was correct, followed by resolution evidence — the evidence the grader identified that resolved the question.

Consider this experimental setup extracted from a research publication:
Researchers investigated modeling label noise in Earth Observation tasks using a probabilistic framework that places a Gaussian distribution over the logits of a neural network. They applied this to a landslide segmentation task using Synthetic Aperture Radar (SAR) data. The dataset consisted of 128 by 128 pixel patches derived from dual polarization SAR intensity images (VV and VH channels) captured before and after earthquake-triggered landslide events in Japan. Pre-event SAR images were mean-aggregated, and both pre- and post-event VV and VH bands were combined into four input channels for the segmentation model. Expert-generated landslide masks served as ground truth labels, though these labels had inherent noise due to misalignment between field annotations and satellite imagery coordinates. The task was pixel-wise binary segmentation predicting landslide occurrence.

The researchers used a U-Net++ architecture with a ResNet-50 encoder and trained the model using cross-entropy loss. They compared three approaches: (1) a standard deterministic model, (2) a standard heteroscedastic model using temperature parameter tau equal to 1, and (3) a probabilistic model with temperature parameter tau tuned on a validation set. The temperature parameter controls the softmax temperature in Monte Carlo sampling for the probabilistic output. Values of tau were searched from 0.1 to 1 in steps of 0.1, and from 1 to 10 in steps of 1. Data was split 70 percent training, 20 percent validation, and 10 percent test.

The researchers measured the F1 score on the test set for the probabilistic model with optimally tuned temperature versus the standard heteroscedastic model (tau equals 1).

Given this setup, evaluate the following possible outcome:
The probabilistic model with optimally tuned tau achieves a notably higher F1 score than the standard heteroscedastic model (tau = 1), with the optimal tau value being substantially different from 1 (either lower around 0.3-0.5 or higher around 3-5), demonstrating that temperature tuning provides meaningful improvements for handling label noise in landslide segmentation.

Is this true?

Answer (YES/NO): NO